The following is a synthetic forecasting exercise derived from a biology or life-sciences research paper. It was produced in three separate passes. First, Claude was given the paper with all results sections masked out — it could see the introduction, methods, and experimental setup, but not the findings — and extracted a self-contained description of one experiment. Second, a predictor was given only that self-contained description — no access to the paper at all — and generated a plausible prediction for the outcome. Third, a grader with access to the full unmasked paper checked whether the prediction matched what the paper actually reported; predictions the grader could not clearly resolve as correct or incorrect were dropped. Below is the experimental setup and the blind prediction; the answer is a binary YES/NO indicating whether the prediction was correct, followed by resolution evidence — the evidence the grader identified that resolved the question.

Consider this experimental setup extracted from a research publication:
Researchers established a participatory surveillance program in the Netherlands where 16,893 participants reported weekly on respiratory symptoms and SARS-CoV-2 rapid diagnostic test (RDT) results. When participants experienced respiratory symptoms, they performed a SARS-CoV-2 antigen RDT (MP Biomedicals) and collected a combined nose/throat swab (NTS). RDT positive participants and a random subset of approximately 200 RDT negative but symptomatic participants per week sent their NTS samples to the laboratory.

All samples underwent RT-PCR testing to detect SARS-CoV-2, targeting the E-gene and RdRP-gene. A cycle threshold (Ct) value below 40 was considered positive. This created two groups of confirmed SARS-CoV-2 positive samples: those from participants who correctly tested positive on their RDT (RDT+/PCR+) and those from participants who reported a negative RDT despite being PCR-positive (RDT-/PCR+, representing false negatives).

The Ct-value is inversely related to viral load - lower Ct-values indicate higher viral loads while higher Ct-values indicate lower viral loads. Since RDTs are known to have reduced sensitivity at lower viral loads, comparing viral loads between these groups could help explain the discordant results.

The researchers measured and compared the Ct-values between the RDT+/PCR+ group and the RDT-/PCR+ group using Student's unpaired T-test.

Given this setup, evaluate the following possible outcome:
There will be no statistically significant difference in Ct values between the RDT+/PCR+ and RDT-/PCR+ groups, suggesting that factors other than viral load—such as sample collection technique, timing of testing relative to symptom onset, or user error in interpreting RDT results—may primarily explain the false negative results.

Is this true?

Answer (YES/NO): NO